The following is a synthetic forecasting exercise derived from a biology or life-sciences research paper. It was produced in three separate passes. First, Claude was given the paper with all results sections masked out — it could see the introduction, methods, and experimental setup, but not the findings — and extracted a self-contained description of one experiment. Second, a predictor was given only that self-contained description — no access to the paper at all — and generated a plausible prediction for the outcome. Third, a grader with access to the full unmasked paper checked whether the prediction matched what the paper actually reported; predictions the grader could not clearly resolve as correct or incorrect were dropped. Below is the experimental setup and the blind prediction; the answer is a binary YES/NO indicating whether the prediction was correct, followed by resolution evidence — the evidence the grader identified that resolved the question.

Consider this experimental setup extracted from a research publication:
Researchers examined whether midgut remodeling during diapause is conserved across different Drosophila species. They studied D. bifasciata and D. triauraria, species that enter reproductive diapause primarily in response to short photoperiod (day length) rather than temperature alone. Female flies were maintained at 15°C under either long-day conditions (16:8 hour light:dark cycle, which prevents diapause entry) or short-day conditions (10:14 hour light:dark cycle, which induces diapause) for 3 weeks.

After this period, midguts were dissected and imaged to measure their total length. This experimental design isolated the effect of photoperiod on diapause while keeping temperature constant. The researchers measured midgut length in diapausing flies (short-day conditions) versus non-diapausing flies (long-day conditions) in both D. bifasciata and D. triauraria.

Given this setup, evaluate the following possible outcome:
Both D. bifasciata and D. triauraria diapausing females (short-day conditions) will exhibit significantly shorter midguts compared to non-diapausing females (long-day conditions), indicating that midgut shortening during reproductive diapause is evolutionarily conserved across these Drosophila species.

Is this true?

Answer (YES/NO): YES